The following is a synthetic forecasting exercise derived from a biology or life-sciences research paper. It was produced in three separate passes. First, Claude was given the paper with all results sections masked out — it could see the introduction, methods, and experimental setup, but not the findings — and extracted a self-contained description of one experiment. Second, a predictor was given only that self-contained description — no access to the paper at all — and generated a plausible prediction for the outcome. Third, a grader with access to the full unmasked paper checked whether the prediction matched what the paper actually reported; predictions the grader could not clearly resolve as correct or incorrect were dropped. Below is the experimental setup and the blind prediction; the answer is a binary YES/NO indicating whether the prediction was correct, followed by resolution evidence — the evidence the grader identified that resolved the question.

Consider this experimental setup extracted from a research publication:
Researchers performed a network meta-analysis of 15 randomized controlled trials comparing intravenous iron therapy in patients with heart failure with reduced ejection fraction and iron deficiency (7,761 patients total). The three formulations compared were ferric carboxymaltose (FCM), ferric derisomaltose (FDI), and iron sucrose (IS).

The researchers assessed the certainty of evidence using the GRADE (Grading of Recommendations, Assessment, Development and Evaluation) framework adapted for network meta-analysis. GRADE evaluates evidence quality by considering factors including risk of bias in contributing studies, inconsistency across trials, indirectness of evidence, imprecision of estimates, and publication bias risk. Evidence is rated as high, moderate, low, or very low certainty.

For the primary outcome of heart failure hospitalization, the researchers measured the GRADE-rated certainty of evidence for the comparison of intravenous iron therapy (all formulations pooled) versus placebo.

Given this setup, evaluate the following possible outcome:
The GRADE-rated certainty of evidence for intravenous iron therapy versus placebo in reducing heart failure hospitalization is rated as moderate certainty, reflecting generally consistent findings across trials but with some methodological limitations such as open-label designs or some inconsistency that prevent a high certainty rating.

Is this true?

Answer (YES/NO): NO